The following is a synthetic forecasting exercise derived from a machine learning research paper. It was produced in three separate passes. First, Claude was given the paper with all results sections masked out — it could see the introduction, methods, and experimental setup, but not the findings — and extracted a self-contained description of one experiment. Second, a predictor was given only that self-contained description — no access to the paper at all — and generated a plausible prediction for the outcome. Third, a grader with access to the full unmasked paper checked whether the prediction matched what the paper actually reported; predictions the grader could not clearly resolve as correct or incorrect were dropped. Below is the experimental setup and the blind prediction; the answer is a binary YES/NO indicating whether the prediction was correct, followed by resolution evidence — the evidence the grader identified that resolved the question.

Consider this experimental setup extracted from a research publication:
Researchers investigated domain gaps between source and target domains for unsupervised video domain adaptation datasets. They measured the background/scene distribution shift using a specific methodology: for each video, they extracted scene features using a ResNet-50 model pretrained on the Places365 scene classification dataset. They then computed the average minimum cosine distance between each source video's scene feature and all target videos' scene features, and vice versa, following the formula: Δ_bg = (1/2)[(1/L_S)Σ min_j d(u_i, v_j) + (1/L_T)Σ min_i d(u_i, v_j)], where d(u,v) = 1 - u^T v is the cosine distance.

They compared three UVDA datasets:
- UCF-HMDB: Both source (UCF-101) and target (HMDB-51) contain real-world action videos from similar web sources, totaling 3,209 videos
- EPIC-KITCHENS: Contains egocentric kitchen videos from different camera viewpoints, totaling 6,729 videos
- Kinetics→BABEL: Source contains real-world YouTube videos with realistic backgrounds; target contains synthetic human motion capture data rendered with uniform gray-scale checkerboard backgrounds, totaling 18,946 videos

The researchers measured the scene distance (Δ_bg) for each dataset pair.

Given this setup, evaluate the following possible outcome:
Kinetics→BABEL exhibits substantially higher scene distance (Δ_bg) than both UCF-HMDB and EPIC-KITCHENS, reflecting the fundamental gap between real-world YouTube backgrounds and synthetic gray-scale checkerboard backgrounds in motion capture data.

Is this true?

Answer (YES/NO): YES